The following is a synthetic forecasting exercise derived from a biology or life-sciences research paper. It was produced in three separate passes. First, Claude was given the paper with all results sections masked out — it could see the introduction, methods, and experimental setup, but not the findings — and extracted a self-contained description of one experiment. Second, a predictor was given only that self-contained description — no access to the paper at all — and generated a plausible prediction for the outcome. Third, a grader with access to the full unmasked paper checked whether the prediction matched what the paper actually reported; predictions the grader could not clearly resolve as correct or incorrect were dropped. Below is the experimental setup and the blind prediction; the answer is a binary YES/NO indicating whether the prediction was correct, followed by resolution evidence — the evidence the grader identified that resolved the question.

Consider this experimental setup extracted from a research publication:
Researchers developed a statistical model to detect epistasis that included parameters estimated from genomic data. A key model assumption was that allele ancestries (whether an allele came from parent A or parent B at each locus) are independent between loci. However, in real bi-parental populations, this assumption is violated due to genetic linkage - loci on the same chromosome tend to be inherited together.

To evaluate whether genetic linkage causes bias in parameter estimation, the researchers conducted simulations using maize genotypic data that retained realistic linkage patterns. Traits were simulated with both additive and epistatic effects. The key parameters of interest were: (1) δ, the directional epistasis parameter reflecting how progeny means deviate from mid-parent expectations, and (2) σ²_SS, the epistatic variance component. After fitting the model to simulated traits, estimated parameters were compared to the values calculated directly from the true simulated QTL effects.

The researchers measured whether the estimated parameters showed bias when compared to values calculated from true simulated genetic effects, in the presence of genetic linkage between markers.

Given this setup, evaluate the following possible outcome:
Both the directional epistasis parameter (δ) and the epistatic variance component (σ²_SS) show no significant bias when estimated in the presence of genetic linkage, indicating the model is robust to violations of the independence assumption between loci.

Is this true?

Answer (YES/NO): YES